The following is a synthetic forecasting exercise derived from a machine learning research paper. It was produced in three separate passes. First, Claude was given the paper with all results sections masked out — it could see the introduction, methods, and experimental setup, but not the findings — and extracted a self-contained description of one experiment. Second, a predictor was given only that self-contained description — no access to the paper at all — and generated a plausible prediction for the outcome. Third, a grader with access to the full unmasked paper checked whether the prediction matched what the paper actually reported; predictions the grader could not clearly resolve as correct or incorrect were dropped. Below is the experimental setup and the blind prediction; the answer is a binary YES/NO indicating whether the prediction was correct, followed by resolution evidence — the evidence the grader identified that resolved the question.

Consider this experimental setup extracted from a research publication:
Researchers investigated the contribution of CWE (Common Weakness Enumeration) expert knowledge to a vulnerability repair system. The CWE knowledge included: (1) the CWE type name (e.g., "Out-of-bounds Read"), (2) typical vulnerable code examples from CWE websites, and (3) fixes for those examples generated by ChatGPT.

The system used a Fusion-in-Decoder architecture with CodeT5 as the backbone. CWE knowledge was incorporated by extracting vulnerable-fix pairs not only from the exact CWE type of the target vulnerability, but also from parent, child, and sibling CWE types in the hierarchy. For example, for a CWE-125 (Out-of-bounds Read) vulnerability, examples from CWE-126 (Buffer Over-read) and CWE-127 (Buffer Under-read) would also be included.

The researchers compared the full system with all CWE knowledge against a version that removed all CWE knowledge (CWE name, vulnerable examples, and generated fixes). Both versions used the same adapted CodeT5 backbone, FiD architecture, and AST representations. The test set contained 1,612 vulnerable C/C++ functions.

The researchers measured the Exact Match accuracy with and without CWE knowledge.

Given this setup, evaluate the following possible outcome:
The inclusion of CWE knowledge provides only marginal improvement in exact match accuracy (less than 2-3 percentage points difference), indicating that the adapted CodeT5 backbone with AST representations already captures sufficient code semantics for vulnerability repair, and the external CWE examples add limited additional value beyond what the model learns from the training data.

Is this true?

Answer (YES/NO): YES